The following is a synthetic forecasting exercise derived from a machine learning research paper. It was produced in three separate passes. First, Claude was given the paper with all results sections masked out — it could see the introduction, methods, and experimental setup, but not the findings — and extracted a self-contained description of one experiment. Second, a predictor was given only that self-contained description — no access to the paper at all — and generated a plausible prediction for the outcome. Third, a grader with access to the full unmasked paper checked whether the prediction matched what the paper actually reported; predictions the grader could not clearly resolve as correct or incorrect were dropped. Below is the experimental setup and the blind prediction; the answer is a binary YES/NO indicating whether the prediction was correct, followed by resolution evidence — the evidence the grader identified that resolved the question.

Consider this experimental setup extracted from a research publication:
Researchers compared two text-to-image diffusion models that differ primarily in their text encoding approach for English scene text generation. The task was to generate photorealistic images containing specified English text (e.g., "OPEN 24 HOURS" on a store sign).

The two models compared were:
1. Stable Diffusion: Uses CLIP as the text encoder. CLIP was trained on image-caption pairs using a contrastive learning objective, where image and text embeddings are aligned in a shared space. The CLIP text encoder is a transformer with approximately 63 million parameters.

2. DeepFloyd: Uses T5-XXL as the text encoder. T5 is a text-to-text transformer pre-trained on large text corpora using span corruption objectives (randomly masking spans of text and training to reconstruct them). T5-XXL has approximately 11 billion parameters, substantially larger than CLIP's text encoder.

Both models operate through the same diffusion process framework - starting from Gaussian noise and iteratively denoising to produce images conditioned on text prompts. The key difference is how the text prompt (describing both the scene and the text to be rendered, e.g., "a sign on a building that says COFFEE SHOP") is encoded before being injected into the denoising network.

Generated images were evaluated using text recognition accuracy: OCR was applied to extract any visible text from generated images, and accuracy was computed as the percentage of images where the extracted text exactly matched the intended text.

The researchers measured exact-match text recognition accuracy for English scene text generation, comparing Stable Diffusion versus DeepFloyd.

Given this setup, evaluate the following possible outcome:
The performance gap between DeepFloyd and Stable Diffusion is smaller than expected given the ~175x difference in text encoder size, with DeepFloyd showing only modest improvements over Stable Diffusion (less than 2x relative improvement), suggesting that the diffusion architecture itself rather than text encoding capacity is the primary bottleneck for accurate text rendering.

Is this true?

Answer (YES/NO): NO